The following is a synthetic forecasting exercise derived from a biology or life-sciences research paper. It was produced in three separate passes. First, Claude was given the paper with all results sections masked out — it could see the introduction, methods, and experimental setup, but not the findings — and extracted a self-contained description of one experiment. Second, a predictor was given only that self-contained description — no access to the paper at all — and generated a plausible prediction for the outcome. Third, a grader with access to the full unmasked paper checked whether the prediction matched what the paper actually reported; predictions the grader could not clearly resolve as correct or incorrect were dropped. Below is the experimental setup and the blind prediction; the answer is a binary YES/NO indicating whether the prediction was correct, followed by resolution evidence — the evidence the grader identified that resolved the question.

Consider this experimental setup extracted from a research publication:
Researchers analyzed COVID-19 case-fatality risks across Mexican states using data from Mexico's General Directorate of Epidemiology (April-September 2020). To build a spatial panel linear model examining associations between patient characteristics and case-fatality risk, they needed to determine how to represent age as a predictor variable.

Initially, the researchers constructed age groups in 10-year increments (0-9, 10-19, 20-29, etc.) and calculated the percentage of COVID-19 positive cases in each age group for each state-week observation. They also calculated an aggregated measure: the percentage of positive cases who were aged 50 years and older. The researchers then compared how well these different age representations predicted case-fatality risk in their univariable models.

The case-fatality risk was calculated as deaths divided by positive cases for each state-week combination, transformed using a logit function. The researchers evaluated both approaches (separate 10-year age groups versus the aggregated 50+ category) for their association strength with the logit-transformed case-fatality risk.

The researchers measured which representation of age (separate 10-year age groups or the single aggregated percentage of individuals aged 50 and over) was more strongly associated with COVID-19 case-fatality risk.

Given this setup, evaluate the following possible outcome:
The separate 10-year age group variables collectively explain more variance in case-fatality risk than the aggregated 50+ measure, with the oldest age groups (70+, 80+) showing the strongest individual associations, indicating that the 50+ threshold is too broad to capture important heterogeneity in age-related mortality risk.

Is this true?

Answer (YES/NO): NO